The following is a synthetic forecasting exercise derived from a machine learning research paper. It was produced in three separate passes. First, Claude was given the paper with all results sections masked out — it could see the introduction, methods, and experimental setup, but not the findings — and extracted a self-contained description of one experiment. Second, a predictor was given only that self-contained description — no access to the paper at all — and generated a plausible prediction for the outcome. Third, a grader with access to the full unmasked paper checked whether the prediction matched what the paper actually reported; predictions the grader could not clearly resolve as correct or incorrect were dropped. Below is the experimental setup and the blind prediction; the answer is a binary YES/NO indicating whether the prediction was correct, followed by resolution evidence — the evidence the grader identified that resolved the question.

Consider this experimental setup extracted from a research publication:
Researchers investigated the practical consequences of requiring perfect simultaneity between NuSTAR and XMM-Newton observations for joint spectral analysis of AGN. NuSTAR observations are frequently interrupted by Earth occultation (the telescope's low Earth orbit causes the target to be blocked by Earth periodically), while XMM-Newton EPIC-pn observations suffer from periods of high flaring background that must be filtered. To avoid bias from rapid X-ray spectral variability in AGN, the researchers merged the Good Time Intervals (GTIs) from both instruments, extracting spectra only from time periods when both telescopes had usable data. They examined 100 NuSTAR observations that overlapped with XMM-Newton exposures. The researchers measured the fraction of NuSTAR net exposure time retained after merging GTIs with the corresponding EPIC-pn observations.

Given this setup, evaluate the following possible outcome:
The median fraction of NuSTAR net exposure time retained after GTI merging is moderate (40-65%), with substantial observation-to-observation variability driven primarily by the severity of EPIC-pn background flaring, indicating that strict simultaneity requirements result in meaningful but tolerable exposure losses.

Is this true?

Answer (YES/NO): NO